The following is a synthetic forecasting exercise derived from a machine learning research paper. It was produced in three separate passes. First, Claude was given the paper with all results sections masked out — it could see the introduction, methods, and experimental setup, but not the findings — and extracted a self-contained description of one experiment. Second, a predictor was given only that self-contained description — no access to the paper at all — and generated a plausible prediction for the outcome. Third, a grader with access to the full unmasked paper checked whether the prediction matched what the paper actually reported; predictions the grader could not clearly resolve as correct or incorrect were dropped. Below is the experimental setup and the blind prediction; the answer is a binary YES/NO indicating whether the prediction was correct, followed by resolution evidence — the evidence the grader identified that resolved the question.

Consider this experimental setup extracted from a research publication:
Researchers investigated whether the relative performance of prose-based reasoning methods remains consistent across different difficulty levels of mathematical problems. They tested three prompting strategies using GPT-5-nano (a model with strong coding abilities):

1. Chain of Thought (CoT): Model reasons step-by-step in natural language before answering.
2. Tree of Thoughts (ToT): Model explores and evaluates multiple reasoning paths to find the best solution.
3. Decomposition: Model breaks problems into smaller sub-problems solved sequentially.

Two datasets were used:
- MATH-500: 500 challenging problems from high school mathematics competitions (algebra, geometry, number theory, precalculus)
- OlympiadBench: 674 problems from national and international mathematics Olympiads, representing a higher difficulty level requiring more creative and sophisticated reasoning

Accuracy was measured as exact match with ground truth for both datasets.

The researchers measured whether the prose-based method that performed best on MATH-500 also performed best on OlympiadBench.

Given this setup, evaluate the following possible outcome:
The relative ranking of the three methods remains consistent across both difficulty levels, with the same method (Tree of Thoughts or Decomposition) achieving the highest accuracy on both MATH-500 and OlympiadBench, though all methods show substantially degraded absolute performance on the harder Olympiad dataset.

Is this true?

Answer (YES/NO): NO